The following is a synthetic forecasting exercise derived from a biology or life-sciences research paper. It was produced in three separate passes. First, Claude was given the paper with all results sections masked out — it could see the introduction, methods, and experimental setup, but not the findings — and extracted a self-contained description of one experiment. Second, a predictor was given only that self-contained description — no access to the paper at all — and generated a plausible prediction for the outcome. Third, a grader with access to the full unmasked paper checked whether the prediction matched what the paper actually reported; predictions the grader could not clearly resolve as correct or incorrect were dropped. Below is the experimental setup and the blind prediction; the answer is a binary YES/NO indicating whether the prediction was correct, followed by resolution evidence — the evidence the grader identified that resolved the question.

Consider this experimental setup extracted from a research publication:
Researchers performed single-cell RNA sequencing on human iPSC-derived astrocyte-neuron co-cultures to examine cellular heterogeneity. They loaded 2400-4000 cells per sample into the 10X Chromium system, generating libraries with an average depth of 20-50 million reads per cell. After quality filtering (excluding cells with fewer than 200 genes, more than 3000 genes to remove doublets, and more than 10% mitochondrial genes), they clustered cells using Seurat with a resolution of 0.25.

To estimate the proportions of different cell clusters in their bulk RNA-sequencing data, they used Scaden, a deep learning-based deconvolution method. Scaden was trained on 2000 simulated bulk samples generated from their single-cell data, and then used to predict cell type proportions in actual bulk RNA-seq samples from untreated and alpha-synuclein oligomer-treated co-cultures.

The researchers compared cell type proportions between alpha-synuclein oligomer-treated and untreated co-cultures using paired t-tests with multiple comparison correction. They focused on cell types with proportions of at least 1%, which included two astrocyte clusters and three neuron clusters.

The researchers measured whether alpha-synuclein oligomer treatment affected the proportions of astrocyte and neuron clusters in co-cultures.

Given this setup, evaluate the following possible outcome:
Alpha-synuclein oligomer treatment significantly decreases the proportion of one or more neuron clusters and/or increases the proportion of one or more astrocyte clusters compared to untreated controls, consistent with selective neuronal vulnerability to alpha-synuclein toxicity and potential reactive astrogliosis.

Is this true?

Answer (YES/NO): YES